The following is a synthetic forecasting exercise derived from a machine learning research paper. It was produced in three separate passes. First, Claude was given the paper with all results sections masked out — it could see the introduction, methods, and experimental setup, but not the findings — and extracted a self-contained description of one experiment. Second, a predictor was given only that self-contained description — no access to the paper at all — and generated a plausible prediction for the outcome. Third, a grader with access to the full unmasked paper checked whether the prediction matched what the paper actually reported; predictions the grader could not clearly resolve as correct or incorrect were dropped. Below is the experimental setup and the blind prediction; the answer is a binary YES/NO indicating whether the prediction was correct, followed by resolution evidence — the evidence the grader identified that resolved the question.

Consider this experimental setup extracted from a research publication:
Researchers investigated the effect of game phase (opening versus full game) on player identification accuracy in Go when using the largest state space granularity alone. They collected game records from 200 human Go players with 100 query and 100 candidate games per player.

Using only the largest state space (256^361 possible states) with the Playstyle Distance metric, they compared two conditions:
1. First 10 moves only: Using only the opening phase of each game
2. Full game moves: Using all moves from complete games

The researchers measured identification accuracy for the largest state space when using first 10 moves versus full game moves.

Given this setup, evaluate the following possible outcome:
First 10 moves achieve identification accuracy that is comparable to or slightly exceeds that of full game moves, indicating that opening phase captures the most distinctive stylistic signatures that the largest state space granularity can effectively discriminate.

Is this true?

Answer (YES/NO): NO